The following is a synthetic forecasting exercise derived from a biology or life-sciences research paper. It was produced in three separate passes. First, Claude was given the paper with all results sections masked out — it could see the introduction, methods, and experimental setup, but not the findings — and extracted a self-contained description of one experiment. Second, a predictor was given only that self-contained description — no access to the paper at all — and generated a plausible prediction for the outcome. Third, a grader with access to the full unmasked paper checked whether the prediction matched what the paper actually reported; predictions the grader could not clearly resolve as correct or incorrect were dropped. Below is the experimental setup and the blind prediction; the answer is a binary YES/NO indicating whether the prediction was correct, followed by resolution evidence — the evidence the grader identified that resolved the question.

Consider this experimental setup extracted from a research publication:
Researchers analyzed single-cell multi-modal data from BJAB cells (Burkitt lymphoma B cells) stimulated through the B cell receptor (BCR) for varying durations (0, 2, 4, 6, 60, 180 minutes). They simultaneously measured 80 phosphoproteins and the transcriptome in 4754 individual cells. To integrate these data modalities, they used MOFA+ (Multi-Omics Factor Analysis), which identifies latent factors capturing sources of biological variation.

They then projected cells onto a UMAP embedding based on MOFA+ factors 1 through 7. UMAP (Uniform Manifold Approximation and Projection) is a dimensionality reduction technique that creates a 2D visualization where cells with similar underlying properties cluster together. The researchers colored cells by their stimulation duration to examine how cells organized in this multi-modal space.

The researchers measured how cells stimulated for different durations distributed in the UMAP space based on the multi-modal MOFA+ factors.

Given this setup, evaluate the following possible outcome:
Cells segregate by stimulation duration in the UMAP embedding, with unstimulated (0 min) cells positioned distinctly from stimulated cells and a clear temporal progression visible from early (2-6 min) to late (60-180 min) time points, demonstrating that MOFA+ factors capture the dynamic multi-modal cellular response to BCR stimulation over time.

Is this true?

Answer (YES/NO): NO